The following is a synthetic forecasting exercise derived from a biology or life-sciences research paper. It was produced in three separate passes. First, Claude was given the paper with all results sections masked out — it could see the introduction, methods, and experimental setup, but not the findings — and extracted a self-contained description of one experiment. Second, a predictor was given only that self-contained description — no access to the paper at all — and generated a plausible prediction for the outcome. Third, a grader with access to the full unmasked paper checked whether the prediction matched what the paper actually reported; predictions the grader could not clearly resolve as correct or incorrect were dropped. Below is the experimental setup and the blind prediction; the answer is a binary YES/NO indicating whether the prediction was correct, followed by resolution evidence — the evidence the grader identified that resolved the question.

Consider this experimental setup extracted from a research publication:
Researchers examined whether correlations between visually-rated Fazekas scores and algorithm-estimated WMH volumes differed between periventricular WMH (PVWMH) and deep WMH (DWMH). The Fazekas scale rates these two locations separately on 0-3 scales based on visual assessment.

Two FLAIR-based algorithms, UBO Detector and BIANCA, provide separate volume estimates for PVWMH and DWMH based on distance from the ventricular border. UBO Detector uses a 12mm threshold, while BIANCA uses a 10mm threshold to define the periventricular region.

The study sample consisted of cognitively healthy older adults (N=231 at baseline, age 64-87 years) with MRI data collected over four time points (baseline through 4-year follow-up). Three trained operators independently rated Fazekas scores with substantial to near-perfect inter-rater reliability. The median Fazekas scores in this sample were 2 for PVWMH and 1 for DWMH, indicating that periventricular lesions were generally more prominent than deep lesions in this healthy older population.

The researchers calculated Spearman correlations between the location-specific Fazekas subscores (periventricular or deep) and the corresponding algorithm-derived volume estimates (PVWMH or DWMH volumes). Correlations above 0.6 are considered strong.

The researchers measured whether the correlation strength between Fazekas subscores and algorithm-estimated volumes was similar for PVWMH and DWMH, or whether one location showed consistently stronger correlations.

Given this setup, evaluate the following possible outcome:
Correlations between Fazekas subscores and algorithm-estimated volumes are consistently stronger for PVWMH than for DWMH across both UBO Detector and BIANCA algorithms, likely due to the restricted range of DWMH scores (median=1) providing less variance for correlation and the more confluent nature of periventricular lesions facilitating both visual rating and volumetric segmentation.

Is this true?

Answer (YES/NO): YES